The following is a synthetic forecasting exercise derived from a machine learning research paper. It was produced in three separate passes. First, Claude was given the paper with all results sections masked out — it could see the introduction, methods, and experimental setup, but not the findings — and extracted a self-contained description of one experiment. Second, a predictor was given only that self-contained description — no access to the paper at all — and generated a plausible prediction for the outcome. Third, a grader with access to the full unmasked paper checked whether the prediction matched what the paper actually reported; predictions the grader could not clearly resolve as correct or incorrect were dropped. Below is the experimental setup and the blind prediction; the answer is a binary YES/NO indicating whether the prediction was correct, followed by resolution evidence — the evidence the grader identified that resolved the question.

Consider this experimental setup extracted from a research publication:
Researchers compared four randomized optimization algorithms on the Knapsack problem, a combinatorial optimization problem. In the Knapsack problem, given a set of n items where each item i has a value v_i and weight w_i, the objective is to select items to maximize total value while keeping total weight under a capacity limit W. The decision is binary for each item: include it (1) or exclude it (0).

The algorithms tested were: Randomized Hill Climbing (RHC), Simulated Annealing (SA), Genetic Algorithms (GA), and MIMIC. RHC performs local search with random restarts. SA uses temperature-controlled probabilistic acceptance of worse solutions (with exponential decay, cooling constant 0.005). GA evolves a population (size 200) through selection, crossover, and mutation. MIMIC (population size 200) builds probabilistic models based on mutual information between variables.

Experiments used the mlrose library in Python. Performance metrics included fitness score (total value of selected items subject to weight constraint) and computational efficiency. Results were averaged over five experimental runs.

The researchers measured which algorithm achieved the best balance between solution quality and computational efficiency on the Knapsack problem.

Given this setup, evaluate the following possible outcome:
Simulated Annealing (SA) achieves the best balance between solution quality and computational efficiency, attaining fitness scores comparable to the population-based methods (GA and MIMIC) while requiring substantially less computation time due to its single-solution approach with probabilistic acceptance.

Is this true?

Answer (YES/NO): NO